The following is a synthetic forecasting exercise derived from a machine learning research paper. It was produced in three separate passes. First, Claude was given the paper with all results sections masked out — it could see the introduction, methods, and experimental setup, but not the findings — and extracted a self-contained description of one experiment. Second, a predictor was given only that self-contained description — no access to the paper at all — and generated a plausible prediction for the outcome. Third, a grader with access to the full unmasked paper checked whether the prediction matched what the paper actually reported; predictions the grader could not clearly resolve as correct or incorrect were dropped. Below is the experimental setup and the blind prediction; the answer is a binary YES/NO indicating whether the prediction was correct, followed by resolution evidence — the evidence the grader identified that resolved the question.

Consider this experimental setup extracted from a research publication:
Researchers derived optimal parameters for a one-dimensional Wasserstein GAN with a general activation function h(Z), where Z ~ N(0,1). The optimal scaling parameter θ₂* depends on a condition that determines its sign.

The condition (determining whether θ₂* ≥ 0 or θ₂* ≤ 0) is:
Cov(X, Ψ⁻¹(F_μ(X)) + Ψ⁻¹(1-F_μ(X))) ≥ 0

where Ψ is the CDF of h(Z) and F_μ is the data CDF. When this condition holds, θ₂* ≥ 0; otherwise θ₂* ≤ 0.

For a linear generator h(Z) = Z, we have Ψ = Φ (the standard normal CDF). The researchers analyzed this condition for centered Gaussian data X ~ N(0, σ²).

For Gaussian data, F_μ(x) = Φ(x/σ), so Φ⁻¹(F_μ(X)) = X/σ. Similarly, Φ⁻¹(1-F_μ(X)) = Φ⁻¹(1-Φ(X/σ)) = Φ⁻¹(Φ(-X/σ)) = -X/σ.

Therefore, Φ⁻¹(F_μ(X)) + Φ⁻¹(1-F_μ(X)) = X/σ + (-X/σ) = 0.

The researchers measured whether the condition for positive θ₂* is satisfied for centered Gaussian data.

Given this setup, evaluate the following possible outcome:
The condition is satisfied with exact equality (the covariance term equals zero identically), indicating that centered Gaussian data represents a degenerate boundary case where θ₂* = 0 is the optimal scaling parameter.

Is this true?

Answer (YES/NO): NO